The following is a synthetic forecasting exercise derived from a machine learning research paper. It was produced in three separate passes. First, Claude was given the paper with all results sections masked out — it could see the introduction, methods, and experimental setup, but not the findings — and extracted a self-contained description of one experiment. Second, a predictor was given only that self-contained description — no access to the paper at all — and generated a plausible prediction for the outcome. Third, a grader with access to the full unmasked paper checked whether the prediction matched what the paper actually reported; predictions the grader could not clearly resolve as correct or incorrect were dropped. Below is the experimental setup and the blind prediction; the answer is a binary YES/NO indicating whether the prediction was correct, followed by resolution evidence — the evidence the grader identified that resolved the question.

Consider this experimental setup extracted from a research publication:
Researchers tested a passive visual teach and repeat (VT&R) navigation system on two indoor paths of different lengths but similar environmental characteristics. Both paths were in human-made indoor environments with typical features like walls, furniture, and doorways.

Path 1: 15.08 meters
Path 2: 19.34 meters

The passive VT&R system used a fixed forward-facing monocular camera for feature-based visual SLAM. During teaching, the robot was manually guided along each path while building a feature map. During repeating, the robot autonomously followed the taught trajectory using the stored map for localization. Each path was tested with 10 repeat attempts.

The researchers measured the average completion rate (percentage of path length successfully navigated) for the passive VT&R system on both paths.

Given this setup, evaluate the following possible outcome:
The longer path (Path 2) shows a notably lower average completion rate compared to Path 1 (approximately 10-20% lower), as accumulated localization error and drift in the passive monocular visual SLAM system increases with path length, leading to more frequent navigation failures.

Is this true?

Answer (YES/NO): NO